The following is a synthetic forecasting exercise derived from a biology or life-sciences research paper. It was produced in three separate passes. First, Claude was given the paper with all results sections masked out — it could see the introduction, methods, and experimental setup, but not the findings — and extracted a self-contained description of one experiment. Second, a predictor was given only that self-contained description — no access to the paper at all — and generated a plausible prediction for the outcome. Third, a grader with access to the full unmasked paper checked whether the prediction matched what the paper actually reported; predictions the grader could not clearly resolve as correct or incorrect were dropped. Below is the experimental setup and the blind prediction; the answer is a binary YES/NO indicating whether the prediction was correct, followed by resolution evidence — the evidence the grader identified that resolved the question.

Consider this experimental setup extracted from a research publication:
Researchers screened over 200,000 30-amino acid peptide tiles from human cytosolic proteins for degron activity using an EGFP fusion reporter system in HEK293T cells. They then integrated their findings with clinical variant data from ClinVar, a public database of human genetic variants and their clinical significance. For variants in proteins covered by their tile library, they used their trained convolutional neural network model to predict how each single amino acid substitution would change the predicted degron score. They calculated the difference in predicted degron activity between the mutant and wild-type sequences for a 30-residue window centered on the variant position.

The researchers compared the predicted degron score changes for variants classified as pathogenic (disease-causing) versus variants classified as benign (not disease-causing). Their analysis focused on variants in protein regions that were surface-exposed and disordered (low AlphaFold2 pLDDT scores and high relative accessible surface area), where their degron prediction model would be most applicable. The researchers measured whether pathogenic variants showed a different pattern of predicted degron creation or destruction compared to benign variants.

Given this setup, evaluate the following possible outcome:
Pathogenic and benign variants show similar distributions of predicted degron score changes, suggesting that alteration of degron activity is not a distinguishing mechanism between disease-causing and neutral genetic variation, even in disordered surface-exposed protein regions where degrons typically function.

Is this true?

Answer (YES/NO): NO